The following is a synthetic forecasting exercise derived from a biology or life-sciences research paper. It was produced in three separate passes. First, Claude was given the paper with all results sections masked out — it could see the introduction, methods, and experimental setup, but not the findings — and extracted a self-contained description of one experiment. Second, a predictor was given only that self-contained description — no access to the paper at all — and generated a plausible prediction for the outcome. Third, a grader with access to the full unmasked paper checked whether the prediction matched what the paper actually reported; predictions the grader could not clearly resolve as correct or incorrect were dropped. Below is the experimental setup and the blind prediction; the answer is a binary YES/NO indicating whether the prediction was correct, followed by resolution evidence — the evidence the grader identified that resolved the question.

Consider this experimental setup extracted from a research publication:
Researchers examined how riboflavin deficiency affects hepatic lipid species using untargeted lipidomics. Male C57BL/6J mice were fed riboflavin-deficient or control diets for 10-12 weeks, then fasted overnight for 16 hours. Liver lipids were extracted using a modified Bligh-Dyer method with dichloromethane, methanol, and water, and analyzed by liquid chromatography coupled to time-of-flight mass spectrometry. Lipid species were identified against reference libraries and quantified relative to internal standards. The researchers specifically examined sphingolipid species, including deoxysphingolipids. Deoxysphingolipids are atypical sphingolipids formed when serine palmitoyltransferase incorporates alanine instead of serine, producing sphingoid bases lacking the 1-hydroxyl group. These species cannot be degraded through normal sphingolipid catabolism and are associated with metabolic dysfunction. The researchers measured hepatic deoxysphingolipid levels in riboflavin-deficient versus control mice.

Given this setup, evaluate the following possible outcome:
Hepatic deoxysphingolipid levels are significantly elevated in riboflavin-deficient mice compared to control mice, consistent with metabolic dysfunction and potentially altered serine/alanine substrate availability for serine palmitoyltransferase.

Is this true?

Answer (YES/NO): YES